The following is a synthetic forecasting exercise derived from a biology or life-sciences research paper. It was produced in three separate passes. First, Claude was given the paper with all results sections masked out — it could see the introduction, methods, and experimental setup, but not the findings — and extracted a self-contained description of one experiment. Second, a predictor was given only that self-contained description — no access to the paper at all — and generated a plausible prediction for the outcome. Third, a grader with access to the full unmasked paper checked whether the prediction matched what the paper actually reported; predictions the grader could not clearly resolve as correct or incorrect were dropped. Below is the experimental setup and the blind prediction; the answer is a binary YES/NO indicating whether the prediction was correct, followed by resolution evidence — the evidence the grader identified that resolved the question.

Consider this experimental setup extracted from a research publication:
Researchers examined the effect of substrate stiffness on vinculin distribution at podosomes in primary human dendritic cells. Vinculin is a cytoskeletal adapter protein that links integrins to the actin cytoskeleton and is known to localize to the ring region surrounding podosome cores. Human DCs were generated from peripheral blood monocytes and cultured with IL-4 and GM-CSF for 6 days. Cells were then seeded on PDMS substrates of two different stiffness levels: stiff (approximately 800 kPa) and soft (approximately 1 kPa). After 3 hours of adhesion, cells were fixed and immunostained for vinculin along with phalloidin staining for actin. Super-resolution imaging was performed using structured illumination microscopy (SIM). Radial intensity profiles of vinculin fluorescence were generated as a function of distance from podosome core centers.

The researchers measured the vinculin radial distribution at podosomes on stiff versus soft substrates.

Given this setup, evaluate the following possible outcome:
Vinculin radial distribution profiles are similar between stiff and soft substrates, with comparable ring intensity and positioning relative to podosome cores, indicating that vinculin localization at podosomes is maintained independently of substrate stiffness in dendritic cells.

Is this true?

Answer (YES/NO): NO